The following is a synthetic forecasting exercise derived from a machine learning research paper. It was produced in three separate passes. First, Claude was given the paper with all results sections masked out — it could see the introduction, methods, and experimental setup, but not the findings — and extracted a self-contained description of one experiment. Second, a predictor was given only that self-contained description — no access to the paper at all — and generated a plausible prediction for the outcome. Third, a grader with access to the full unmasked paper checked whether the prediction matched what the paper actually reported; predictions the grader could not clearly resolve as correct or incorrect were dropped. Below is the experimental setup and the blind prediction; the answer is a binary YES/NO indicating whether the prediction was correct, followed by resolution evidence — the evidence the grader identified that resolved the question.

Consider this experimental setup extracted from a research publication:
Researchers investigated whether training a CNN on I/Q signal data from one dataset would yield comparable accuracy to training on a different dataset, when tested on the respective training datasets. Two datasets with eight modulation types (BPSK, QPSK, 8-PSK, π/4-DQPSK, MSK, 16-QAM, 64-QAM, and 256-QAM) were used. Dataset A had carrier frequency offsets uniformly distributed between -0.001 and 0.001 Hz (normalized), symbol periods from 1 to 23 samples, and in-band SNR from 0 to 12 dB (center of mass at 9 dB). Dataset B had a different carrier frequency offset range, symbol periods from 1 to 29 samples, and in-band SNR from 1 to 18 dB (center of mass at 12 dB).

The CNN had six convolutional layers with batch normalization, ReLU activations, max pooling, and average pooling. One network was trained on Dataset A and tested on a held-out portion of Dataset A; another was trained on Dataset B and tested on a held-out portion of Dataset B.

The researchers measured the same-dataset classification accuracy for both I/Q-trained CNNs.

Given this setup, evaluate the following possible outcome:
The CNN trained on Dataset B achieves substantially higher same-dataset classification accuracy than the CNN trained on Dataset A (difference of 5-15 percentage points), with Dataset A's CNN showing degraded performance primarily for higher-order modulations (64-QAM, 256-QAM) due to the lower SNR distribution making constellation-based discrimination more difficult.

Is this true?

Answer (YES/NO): NO